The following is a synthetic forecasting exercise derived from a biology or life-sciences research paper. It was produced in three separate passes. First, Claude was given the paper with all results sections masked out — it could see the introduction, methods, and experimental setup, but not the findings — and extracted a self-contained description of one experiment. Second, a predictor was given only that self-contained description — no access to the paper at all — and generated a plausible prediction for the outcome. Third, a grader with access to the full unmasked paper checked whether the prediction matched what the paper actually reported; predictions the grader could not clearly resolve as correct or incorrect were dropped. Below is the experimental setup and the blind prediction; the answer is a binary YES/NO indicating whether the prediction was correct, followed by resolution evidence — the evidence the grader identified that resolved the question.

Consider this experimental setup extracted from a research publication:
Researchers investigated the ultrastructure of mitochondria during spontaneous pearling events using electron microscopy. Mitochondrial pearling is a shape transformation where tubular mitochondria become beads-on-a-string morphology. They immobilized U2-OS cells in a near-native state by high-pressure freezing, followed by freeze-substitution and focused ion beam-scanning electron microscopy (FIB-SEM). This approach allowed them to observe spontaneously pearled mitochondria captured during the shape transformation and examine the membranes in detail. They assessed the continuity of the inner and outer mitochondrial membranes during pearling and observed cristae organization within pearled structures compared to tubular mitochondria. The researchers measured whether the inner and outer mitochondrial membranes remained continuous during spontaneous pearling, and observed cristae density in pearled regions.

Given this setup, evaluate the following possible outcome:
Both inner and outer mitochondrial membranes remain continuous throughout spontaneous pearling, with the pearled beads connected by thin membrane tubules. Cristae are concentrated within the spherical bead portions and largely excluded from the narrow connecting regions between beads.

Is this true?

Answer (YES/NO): NO